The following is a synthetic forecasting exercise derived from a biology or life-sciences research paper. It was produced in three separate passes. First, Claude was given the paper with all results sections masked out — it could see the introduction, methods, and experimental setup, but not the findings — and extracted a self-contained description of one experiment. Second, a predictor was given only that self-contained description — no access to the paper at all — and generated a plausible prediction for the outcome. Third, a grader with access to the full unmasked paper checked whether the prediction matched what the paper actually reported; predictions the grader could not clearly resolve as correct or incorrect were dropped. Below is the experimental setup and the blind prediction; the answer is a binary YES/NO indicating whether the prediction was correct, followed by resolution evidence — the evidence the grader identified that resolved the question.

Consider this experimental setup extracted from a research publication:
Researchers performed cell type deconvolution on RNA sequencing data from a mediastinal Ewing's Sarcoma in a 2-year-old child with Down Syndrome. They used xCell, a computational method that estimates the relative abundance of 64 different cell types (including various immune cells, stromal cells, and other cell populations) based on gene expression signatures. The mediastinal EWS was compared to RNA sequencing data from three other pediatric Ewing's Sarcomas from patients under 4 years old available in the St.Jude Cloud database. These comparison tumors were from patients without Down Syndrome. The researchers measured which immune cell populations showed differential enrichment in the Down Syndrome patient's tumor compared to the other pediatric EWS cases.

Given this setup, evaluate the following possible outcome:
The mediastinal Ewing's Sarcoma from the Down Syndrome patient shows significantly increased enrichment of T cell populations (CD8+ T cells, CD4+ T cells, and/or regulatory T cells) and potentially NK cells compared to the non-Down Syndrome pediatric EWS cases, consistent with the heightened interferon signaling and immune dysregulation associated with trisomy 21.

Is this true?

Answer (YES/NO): NO